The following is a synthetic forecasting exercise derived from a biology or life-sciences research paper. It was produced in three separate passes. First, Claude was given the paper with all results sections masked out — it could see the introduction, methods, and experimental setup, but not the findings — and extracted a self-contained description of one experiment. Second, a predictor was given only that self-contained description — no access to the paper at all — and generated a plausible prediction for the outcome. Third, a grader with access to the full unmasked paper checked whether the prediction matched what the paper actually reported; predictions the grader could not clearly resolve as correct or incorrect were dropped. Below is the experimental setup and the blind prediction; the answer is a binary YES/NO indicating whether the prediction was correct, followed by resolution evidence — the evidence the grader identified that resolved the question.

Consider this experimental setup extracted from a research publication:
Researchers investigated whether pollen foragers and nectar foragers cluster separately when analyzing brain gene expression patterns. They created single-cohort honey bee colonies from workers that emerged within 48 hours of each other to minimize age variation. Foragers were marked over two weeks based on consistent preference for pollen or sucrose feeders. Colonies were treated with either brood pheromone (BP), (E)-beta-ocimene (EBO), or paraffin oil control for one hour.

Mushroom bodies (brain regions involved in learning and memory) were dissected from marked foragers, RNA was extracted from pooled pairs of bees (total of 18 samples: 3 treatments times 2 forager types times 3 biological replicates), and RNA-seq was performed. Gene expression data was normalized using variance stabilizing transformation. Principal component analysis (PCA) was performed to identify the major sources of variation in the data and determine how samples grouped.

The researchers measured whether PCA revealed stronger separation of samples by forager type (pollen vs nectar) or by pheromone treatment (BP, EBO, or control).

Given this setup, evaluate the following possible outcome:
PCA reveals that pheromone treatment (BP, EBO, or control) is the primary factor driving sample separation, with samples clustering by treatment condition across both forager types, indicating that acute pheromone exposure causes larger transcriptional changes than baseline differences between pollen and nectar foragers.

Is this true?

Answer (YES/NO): NO